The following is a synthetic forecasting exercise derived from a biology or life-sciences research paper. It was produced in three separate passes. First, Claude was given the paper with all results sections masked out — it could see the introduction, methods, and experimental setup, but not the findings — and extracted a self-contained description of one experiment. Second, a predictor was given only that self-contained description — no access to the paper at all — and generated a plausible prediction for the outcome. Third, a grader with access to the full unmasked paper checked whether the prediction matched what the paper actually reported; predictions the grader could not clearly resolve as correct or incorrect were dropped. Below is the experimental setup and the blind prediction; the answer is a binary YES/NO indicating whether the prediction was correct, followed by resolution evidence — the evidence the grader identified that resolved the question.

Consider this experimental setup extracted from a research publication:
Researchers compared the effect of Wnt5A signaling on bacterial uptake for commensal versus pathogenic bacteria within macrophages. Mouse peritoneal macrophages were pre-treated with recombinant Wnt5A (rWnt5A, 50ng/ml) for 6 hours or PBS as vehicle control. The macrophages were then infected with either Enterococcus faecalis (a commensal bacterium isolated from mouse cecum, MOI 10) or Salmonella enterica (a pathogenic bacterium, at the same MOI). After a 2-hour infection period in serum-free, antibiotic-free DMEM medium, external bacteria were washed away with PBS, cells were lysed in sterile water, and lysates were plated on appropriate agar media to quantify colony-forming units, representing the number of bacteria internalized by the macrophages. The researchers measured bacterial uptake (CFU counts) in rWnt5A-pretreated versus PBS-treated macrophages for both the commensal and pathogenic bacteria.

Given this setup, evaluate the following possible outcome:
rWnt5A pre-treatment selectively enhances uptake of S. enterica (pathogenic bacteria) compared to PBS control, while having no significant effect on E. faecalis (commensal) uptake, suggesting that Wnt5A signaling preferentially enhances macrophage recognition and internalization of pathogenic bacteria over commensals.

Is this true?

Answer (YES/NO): NO